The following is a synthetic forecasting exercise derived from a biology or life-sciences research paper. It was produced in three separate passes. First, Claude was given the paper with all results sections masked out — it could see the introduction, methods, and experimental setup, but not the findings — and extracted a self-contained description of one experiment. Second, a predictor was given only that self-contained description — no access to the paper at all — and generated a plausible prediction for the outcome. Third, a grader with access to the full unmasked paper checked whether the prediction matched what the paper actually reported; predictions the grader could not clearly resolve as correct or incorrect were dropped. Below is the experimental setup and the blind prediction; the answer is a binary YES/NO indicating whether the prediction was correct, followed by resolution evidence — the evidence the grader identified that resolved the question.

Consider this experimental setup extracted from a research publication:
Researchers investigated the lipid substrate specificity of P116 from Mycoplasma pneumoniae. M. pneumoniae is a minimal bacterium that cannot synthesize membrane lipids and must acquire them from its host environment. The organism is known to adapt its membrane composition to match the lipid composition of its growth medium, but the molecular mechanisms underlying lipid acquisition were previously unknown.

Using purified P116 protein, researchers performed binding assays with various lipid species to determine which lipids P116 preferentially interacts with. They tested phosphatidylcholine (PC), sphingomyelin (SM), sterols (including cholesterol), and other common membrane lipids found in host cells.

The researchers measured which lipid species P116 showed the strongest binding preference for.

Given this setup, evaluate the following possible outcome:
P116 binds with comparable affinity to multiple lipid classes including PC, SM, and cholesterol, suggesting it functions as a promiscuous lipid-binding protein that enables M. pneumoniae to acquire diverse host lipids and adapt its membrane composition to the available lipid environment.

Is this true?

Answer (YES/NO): NO